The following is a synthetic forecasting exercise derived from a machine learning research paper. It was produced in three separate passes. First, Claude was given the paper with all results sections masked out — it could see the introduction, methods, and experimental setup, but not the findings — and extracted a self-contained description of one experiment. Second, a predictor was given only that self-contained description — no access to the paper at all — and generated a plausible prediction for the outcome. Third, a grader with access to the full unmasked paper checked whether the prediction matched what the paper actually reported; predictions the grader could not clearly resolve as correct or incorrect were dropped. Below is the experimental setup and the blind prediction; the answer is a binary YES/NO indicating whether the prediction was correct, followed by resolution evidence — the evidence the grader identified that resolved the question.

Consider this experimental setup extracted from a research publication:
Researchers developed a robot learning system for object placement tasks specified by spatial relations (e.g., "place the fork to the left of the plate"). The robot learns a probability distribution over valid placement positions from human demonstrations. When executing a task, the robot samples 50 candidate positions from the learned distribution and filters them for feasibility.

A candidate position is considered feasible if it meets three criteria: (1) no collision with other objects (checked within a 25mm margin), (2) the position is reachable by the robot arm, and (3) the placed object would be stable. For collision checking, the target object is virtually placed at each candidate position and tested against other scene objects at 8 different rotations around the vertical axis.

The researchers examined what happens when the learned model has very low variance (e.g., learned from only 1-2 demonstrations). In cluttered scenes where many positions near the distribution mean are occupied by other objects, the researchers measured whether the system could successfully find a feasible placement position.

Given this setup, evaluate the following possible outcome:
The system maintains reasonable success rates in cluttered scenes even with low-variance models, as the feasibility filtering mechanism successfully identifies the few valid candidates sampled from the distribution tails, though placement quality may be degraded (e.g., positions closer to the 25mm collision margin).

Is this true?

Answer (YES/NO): NO